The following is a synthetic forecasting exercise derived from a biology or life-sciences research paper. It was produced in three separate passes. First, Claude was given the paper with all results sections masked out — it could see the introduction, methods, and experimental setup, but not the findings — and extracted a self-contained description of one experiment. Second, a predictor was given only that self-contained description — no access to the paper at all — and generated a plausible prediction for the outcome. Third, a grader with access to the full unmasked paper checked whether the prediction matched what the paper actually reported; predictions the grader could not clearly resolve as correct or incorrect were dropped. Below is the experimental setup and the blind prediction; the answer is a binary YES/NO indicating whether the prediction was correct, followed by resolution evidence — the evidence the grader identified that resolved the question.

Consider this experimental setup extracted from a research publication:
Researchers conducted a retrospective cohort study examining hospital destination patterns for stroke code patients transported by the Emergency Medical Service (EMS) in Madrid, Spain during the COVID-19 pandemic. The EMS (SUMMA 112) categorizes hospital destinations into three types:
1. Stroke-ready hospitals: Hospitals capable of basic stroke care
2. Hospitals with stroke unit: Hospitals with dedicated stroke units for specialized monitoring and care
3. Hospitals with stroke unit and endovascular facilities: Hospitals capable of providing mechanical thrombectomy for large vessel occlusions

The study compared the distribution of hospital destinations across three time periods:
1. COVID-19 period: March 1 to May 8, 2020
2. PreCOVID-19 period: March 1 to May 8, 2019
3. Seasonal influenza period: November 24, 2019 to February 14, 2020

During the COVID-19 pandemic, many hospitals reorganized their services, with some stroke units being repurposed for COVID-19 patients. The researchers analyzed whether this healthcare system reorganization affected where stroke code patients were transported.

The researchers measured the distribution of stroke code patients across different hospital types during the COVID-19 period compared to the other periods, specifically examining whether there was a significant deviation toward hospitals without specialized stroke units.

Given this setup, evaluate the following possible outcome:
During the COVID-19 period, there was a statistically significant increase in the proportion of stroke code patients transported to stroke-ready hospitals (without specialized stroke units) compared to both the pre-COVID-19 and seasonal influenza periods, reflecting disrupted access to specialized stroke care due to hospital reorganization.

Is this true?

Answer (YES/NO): NO